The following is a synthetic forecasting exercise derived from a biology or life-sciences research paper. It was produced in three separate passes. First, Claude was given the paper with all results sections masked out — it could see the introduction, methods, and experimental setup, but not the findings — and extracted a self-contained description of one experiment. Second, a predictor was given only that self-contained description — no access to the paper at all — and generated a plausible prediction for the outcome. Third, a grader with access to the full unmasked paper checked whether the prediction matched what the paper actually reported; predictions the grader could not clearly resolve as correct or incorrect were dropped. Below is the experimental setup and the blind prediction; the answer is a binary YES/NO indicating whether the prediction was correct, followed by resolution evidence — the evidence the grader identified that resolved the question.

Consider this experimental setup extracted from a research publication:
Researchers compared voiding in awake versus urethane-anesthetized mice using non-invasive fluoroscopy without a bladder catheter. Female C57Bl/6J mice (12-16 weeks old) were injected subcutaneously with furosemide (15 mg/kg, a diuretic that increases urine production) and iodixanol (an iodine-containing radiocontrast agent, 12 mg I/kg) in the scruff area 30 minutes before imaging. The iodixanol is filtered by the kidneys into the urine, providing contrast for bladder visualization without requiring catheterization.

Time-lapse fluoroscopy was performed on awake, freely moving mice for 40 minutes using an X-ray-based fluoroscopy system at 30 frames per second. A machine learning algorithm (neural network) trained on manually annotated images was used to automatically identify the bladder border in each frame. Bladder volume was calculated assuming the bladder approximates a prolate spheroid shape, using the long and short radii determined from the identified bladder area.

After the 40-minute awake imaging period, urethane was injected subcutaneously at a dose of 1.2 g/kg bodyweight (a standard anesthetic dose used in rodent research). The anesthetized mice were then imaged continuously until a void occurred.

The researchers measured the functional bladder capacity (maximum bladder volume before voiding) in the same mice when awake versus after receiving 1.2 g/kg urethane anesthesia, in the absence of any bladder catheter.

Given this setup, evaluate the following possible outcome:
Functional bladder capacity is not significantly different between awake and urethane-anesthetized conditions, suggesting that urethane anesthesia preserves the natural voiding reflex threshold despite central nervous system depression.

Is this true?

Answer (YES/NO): YES